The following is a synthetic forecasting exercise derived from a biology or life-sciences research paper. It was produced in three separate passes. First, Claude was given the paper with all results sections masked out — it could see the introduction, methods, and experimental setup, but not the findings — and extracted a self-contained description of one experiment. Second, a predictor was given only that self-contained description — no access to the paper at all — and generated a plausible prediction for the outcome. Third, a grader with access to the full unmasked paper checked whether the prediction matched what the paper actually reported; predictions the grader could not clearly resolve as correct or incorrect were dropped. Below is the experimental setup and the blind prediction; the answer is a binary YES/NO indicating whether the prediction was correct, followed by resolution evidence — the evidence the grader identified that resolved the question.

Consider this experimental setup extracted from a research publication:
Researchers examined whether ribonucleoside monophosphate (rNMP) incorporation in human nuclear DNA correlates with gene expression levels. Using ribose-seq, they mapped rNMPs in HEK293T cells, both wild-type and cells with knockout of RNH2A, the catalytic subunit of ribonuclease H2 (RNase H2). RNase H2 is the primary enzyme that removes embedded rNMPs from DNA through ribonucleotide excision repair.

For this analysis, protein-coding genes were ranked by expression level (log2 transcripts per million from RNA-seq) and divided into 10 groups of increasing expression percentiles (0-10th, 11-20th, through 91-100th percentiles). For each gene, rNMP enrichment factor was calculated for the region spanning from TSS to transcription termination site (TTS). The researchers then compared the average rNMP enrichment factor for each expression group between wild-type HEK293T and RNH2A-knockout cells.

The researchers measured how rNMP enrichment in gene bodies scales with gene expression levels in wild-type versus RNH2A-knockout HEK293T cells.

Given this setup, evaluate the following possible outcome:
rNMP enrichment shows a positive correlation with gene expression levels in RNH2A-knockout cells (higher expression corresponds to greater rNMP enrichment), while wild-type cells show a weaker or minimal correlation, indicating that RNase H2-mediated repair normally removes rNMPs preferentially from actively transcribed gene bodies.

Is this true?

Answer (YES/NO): YES